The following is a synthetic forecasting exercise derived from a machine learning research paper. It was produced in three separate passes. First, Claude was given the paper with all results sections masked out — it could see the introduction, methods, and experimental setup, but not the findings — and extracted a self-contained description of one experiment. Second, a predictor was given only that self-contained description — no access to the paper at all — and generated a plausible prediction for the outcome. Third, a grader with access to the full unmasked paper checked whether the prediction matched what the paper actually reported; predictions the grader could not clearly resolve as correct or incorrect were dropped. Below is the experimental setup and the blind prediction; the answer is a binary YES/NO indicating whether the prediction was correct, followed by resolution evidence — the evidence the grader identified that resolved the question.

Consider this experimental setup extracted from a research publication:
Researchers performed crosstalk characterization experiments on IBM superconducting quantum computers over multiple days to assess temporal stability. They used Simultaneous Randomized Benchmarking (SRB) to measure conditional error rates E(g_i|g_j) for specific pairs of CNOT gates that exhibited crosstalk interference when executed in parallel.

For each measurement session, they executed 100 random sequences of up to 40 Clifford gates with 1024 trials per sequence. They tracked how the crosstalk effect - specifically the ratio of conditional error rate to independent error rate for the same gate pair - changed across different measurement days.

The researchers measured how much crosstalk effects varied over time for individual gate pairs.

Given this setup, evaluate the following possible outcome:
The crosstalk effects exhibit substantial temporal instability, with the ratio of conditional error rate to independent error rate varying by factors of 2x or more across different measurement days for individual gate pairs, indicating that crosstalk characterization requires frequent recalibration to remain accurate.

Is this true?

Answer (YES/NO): YES